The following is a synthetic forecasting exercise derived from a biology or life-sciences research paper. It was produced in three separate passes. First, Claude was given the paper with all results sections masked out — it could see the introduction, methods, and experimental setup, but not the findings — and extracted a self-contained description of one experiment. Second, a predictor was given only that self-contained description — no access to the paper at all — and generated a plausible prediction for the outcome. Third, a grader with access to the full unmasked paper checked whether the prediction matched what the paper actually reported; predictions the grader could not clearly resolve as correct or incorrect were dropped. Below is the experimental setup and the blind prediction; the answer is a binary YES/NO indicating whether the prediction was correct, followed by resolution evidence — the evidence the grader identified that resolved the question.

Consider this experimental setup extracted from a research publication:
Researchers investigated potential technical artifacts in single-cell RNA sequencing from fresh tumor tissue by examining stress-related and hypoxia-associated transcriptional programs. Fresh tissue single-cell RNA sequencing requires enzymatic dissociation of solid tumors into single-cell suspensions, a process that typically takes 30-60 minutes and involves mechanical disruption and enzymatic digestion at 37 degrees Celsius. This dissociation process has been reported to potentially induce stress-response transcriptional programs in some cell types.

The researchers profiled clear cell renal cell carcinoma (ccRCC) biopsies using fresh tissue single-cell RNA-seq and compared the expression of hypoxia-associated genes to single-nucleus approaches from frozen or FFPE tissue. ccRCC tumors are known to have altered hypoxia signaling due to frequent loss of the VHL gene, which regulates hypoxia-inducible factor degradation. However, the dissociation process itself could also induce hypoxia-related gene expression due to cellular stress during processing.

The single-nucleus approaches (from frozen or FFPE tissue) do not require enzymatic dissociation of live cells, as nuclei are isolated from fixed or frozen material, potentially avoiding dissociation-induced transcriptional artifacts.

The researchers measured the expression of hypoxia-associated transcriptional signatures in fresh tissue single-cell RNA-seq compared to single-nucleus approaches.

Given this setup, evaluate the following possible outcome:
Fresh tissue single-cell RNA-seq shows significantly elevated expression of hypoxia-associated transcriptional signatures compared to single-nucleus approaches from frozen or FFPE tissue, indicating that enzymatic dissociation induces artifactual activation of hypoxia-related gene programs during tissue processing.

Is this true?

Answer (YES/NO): NO